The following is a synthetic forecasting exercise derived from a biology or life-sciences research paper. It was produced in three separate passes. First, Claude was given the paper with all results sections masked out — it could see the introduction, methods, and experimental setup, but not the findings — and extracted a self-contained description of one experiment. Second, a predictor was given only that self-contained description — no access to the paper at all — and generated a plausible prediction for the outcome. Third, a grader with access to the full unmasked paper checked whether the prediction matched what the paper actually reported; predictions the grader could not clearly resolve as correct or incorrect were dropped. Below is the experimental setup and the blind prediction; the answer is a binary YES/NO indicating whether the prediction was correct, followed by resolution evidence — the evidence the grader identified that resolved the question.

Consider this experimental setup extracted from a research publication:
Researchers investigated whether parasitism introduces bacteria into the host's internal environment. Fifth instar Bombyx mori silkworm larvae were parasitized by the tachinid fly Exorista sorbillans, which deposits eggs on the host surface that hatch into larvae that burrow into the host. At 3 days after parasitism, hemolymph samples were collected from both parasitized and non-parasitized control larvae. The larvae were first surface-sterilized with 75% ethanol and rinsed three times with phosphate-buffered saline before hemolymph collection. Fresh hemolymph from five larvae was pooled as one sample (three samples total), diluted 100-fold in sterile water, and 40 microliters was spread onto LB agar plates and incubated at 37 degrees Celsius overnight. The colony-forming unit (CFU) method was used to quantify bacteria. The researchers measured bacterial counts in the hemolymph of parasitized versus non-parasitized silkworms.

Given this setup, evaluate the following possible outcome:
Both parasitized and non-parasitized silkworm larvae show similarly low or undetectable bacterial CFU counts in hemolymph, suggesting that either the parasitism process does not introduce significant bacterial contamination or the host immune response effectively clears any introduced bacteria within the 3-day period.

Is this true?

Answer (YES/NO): NO